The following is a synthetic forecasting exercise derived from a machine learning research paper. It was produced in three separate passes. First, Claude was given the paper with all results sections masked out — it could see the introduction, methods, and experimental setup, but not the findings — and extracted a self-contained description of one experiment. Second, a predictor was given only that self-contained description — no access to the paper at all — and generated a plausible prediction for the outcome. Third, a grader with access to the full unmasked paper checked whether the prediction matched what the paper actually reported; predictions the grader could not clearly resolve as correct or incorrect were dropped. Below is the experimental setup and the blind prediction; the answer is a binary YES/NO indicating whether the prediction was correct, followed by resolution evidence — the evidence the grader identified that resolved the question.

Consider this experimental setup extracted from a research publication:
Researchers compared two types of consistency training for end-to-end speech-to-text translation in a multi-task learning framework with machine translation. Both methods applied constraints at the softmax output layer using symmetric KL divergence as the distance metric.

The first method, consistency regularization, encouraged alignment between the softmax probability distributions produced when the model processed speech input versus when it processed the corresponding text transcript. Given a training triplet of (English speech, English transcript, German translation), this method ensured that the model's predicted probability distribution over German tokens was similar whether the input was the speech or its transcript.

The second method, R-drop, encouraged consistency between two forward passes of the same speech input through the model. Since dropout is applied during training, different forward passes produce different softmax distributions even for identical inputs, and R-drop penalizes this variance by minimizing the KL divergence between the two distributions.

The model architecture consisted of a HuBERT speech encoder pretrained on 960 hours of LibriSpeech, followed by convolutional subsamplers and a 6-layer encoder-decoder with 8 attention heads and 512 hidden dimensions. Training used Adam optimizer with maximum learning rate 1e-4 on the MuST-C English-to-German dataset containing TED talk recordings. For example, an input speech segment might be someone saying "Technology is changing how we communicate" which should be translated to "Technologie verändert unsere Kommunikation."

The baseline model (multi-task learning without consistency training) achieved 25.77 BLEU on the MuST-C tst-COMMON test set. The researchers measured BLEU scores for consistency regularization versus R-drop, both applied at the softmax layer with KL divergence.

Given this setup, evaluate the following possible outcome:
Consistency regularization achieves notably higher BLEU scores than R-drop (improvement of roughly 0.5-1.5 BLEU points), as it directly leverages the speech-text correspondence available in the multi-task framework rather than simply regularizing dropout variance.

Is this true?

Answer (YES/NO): NO